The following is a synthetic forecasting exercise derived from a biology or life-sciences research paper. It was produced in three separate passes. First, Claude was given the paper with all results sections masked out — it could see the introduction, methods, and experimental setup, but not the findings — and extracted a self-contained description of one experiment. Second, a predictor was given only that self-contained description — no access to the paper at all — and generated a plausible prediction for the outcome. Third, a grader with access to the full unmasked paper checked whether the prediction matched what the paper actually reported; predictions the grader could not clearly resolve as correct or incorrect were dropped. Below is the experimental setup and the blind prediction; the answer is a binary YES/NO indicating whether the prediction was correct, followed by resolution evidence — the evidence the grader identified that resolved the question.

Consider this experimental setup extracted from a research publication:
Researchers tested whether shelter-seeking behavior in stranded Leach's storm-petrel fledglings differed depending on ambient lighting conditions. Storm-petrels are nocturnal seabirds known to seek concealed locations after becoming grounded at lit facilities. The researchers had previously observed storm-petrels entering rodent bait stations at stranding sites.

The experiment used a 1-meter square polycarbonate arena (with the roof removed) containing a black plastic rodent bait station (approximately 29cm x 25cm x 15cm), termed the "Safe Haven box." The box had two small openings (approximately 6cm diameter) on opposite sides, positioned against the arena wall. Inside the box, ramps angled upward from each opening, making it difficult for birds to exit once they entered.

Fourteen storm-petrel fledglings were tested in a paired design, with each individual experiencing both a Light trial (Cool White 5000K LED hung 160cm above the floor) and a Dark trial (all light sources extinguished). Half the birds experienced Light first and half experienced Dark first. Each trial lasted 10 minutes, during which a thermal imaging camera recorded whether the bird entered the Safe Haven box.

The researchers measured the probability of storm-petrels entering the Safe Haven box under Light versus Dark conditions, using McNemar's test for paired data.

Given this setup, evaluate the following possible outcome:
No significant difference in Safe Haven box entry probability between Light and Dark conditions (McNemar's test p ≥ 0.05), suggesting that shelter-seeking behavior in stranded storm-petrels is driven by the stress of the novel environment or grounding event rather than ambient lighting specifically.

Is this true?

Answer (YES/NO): NO